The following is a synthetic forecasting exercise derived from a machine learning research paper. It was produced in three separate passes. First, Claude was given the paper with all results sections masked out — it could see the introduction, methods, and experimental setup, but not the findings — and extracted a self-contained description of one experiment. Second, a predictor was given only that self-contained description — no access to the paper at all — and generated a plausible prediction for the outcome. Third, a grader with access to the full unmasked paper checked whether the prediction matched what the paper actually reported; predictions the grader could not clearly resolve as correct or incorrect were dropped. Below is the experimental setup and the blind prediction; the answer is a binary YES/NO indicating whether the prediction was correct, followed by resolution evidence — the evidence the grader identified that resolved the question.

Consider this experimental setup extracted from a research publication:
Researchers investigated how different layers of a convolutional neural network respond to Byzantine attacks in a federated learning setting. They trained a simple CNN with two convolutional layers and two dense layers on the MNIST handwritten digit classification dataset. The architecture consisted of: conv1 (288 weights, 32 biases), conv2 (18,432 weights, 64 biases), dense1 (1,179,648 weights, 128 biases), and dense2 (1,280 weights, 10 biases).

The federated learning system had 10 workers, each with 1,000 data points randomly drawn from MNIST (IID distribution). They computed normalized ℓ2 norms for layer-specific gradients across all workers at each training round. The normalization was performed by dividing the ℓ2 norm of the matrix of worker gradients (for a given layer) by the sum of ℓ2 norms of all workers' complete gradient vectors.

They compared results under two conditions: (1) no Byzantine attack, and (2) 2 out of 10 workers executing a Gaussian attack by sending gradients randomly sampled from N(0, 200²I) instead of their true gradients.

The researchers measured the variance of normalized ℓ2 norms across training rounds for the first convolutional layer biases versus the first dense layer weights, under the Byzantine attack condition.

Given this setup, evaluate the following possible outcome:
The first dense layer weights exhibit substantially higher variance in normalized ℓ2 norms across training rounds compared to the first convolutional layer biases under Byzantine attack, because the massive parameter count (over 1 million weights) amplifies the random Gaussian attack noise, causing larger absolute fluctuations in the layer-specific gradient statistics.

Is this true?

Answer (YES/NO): NO